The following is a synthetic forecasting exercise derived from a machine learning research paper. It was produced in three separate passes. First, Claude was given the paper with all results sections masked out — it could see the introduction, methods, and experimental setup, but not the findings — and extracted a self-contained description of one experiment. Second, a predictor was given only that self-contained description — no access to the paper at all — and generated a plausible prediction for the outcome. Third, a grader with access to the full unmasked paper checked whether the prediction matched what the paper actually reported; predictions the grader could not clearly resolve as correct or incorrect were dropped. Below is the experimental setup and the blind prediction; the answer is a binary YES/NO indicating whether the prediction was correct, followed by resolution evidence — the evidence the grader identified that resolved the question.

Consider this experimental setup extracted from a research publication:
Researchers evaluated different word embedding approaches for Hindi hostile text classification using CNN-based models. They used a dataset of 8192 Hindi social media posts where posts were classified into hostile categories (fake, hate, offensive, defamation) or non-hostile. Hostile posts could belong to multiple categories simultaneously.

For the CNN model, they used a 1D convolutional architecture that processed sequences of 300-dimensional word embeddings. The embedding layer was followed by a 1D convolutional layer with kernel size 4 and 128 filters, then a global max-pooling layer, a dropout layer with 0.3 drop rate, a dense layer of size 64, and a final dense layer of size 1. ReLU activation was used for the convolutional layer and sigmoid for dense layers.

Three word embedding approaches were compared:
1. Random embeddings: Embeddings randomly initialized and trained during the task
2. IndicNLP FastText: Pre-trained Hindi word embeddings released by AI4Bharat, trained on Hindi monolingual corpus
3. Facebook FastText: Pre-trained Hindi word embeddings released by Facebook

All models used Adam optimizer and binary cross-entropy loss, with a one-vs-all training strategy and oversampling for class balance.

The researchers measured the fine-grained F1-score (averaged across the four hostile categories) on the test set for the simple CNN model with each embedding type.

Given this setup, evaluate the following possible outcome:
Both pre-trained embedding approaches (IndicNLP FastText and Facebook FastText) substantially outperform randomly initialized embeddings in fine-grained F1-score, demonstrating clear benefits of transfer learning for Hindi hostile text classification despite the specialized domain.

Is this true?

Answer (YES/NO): NO